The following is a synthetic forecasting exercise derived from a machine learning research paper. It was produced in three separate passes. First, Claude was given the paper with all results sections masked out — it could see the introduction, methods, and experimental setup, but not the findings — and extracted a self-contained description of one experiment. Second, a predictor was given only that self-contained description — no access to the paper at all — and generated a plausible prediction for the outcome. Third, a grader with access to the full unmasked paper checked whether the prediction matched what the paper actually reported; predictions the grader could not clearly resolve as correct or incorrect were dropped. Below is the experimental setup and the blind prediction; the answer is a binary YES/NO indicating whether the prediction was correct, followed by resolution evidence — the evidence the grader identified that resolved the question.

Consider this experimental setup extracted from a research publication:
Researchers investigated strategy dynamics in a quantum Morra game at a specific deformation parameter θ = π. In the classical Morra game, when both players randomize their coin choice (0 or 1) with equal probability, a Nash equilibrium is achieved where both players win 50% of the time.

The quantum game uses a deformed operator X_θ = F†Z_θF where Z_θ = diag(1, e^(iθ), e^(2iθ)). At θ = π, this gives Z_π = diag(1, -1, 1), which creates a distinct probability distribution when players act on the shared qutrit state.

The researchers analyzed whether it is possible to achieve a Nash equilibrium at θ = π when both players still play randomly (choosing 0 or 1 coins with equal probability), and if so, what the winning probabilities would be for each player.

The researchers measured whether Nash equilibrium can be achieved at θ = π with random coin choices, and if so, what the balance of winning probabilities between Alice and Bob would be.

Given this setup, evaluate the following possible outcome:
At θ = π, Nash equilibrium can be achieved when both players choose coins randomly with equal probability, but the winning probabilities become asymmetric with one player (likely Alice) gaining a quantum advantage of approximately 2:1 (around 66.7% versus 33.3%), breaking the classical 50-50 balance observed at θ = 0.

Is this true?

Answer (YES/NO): NO